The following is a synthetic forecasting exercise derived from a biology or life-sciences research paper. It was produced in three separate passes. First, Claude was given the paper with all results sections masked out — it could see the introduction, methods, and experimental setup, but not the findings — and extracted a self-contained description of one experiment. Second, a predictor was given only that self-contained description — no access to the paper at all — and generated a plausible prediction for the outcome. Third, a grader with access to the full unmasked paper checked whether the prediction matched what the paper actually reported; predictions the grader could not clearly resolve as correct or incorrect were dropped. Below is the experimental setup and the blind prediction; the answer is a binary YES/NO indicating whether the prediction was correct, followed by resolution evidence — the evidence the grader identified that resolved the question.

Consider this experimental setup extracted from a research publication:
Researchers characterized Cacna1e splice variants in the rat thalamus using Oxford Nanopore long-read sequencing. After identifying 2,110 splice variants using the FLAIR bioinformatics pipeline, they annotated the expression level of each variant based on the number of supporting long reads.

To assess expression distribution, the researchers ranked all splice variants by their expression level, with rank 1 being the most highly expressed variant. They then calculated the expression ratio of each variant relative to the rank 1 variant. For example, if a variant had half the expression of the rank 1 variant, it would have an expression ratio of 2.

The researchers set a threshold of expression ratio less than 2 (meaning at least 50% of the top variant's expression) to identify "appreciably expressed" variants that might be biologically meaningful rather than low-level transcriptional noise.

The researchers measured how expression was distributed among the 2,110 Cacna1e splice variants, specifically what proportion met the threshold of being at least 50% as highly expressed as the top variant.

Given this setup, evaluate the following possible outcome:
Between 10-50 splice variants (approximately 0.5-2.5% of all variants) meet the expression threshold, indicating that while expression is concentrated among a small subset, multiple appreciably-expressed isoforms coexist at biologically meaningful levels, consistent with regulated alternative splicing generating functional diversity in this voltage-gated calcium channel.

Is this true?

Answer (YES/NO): NO